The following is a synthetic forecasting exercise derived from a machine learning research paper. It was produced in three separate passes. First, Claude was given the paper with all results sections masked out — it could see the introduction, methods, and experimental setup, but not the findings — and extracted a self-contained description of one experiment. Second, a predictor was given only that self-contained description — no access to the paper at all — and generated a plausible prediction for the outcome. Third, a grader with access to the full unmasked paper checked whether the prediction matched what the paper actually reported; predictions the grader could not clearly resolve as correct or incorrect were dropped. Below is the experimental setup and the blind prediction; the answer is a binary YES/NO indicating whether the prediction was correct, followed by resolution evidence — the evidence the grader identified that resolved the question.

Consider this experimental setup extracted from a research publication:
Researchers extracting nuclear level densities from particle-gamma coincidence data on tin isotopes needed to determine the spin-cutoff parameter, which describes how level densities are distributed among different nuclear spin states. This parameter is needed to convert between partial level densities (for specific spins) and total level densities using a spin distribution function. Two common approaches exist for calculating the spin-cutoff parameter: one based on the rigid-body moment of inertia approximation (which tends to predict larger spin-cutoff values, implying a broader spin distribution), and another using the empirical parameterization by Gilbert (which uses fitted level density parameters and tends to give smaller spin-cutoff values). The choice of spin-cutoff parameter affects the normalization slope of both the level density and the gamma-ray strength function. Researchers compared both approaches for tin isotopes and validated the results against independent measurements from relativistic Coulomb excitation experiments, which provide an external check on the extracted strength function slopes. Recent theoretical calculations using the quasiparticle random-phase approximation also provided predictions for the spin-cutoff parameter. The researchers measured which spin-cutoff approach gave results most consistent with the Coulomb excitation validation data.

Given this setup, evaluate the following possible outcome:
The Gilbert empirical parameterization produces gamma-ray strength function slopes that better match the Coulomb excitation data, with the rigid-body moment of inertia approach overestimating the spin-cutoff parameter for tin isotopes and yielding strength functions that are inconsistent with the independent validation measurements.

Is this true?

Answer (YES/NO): YES